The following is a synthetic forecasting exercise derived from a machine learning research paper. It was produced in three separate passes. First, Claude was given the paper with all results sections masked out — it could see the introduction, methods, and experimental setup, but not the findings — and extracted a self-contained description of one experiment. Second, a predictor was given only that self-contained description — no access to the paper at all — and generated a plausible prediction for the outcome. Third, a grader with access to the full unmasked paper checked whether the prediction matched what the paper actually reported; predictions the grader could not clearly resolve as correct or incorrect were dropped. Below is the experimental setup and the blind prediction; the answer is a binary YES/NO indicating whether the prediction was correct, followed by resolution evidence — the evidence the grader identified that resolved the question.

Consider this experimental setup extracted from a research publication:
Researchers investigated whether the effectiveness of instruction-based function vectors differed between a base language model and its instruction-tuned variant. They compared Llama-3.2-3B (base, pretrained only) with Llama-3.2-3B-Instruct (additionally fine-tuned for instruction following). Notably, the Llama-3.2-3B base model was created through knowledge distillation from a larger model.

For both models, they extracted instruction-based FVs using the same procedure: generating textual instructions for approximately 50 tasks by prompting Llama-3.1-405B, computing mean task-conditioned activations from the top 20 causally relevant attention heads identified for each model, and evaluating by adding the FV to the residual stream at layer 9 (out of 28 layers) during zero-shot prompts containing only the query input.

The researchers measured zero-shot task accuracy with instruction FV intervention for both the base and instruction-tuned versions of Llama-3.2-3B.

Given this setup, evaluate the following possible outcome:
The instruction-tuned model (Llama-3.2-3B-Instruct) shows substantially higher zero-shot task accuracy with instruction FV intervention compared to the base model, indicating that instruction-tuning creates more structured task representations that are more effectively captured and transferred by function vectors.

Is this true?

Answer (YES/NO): YES